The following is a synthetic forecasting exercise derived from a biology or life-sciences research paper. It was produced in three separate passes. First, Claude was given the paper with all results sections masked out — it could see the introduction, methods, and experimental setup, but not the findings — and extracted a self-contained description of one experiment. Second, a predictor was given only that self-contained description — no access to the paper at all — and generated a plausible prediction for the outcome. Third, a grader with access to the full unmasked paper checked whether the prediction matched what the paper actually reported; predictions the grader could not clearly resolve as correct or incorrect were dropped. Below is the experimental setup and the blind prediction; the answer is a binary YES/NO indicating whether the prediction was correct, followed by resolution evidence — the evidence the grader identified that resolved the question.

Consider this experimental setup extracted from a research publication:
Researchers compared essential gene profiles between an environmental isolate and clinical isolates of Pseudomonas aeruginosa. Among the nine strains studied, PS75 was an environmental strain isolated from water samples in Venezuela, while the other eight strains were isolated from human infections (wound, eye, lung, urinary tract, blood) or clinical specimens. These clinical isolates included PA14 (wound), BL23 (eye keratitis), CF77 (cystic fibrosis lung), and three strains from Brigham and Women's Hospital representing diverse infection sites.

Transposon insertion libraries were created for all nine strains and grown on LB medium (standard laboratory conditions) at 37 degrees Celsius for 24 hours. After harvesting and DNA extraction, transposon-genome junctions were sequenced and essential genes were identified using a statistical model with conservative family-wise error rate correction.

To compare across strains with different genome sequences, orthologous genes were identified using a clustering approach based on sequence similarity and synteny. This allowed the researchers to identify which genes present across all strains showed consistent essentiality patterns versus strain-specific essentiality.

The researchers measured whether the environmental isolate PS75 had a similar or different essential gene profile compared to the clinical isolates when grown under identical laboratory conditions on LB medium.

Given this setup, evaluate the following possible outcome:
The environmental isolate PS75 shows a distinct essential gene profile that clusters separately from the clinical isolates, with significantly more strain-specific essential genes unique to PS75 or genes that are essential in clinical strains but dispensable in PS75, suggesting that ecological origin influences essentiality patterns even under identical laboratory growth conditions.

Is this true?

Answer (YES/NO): NO